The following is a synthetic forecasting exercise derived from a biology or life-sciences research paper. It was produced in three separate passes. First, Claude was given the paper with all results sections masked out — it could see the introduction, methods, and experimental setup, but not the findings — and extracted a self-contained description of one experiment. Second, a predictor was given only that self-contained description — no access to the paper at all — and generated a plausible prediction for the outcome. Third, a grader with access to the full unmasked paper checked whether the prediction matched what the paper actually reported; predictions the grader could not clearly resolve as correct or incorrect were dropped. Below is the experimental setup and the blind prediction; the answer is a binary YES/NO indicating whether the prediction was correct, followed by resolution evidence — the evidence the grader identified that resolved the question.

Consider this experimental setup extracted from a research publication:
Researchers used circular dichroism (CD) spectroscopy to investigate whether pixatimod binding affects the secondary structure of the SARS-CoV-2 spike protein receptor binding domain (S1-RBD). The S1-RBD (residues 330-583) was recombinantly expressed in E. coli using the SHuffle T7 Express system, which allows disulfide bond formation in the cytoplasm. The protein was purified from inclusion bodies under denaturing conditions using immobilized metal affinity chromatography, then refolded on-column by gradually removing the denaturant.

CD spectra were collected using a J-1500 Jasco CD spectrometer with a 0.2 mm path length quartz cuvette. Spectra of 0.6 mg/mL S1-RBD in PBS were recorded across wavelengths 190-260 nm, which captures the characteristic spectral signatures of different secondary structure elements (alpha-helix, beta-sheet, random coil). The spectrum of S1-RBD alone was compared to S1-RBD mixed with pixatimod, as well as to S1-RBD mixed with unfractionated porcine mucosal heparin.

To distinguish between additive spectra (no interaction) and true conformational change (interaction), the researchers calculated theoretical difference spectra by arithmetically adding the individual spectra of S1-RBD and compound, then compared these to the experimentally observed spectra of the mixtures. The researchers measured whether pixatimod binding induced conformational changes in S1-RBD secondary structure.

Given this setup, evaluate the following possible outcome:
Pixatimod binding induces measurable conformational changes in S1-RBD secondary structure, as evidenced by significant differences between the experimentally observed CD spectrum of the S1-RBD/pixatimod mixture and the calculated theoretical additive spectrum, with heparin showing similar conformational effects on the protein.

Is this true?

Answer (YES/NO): NO